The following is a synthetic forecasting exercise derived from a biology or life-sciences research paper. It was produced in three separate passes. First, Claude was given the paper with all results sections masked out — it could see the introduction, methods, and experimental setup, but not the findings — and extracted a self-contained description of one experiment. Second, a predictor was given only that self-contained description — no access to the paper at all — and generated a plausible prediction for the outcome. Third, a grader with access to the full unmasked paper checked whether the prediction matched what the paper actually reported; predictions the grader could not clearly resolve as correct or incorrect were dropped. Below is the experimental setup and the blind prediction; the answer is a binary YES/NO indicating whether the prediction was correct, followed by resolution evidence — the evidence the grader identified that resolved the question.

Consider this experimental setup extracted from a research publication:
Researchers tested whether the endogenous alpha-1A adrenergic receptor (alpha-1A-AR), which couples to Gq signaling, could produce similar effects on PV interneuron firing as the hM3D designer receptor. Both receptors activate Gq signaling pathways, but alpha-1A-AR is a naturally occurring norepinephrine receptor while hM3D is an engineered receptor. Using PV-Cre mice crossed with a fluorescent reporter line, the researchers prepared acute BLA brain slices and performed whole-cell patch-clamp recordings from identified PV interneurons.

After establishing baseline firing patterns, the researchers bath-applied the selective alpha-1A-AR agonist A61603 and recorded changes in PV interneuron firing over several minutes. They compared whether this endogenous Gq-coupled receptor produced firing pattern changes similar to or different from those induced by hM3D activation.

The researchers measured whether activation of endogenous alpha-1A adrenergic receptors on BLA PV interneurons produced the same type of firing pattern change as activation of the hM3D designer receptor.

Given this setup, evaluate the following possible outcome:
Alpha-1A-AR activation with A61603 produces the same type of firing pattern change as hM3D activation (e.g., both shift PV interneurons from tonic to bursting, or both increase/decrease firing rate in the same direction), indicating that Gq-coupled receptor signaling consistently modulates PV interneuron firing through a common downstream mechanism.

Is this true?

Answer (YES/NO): YES